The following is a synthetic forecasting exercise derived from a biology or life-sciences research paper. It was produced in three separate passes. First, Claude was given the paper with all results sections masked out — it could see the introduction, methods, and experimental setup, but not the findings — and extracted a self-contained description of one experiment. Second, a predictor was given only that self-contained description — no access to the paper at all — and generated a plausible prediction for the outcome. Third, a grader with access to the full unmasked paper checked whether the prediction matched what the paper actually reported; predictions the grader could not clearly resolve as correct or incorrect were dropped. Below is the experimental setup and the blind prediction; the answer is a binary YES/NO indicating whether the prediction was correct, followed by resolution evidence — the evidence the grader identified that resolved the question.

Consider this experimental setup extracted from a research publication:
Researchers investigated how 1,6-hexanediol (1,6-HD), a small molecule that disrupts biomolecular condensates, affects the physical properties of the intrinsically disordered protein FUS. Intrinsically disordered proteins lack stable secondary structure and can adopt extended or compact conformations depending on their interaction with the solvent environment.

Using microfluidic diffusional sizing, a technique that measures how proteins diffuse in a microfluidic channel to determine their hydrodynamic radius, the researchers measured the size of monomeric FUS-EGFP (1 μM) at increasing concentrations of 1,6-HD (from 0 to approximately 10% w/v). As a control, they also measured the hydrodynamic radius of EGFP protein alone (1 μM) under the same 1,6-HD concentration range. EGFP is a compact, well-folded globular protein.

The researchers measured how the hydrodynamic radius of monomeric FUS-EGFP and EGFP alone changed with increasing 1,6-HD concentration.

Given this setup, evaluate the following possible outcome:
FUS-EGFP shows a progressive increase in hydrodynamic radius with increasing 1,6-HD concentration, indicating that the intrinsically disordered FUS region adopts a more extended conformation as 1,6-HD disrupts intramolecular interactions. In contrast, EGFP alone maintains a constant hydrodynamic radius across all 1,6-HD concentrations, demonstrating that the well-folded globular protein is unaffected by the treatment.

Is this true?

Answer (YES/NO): YES